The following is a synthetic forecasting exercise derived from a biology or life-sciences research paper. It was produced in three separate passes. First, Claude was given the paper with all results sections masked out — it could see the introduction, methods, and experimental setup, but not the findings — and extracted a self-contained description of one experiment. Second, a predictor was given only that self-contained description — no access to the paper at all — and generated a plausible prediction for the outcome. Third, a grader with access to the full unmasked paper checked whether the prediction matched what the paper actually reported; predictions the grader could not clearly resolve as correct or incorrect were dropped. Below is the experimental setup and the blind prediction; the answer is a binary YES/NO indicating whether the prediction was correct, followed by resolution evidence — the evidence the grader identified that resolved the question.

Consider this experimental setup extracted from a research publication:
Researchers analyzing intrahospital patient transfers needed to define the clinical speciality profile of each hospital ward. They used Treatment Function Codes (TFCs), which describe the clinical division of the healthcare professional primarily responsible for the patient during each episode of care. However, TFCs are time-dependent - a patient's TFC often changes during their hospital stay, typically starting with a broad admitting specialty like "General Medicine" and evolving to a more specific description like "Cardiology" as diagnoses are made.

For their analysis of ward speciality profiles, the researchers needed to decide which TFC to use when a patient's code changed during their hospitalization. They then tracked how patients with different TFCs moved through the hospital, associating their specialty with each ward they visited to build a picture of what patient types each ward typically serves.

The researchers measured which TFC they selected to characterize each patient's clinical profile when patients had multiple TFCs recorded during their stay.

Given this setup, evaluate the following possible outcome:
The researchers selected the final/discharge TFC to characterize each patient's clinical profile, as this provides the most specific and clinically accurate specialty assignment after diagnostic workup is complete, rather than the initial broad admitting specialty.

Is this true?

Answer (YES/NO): YES